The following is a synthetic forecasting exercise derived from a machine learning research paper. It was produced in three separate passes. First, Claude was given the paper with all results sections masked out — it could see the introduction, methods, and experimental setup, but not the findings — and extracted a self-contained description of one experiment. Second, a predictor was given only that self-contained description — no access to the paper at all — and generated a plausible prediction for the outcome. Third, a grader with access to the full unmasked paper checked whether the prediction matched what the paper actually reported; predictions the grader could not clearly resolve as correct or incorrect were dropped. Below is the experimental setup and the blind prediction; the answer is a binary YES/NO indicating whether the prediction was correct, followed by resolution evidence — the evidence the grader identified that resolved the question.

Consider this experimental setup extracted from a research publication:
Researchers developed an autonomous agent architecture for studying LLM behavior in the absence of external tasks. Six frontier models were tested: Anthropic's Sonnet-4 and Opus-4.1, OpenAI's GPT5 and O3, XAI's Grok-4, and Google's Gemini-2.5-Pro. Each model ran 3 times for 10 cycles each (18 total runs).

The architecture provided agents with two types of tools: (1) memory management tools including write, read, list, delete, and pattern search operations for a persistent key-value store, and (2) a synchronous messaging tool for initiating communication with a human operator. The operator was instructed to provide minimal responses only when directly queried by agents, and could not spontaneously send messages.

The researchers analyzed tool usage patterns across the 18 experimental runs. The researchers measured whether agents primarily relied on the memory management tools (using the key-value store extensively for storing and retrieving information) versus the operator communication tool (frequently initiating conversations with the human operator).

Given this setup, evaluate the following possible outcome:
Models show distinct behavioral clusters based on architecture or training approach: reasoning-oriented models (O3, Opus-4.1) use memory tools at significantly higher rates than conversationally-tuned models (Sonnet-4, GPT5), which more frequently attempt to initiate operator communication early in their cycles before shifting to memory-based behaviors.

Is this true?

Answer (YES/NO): NO